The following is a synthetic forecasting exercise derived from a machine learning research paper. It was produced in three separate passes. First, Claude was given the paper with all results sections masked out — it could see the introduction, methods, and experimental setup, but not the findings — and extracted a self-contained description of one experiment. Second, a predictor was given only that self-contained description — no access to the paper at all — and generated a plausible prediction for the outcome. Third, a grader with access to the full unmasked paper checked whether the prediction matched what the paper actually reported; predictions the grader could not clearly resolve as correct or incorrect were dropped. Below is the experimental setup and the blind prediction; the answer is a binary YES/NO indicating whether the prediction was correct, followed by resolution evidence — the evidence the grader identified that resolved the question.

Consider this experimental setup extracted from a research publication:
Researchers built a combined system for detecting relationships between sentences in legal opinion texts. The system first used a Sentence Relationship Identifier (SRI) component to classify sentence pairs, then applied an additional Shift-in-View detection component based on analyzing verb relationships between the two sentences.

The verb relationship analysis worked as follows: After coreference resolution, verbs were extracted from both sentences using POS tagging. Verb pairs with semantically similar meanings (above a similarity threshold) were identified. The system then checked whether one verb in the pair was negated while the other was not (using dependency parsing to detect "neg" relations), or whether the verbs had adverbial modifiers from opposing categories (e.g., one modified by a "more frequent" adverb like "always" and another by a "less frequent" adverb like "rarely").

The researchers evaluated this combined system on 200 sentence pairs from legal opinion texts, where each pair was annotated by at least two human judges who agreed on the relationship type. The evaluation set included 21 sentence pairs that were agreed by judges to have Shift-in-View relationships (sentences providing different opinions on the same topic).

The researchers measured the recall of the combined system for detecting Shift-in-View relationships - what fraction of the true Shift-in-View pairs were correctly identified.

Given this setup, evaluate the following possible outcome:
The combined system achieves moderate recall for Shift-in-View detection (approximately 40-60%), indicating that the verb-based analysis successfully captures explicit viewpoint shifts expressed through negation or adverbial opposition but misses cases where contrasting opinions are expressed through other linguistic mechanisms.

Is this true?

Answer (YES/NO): YES